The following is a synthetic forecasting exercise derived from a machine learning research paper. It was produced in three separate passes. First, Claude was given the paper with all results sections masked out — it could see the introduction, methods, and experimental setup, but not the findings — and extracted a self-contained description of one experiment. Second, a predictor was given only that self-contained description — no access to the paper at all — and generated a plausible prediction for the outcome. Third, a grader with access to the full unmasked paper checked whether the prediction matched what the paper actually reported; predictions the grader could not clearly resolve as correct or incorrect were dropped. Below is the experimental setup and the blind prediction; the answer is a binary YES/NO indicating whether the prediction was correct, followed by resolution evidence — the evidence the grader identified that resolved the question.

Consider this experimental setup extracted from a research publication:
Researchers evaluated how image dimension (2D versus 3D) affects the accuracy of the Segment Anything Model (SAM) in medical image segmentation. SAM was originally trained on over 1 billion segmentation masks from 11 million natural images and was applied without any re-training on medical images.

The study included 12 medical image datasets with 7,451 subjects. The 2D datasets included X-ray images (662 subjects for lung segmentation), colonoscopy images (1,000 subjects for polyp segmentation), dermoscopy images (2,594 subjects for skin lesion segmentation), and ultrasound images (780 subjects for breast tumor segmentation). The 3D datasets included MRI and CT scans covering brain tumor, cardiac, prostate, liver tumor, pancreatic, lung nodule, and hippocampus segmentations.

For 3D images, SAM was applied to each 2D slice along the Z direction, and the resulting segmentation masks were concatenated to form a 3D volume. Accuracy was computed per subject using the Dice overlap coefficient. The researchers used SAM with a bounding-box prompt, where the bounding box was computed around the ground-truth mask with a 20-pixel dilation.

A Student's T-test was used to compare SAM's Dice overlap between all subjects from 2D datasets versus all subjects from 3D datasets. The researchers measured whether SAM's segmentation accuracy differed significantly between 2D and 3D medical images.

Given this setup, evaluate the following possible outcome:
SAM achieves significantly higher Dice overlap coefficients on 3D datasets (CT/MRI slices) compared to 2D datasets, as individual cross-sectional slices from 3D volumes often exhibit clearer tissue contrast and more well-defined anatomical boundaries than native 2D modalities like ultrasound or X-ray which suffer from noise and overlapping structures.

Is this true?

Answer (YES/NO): NO